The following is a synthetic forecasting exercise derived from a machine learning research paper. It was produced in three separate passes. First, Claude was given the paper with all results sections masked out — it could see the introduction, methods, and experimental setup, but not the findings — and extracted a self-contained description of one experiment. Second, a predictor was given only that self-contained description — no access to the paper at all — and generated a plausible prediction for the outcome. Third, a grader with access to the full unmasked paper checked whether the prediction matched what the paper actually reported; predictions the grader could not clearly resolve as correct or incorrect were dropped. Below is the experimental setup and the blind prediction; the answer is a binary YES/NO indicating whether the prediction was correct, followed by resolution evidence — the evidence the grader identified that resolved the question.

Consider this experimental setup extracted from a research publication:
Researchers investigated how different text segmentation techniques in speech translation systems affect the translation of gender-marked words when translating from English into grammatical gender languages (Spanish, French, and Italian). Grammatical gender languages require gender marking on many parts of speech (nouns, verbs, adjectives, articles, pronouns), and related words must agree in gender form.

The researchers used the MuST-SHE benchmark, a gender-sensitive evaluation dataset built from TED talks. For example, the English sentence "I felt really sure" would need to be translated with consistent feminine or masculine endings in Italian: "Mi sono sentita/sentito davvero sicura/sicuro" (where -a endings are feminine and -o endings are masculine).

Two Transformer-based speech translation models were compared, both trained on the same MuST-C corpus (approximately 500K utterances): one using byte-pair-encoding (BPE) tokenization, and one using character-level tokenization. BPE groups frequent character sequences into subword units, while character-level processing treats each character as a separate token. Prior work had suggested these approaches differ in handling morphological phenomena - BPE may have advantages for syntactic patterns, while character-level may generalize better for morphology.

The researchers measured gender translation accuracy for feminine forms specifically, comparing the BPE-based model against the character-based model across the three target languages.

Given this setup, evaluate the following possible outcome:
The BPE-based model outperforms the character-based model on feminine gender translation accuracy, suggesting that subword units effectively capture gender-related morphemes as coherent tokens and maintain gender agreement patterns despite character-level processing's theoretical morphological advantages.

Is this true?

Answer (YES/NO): NO